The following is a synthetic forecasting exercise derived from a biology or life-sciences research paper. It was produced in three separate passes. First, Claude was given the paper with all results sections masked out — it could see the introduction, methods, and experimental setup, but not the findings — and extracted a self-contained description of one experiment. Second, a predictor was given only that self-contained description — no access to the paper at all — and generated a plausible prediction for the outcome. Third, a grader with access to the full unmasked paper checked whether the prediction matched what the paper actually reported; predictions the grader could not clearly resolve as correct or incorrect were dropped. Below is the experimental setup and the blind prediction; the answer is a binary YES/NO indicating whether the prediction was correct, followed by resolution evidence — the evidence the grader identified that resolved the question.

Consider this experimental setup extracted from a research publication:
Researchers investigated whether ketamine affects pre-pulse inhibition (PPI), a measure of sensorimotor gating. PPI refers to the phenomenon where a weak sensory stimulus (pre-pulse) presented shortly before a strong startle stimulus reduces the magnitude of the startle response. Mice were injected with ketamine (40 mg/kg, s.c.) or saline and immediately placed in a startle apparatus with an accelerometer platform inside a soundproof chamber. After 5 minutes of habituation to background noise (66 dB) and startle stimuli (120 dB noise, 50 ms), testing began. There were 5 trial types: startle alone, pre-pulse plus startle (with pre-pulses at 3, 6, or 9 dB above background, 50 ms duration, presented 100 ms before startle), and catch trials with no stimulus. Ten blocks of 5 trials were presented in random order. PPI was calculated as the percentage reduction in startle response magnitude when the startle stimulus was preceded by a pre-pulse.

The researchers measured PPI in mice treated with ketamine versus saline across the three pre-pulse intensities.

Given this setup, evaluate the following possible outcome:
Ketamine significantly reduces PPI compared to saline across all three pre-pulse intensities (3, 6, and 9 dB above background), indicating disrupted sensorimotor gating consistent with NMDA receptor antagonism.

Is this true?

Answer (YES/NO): YES